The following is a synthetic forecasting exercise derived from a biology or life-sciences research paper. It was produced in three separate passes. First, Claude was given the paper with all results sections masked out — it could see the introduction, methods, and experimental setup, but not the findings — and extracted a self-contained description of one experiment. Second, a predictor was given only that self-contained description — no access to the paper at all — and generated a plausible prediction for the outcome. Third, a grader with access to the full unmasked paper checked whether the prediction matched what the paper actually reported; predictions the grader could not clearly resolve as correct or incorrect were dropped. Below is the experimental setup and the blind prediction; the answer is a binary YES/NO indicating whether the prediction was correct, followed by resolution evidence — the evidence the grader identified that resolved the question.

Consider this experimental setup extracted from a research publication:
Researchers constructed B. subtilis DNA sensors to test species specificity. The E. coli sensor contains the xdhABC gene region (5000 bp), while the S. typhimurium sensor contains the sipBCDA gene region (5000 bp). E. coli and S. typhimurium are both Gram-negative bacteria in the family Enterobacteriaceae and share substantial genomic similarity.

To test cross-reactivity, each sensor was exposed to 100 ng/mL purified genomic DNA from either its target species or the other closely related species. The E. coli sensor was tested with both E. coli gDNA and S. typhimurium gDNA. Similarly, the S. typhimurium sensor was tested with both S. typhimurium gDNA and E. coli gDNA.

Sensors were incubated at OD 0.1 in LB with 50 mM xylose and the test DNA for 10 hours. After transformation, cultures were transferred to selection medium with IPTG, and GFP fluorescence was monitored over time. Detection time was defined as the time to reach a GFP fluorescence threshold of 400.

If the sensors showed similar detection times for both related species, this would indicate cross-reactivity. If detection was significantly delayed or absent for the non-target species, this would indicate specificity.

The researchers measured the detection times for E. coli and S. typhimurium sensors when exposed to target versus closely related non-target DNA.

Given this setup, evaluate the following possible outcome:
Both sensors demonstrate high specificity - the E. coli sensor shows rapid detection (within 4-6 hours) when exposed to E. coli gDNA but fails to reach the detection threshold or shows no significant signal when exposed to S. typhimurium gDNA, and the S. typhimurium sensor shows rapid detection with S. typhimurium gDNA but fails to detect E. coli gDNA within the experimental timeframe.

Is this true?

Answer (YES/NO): NO